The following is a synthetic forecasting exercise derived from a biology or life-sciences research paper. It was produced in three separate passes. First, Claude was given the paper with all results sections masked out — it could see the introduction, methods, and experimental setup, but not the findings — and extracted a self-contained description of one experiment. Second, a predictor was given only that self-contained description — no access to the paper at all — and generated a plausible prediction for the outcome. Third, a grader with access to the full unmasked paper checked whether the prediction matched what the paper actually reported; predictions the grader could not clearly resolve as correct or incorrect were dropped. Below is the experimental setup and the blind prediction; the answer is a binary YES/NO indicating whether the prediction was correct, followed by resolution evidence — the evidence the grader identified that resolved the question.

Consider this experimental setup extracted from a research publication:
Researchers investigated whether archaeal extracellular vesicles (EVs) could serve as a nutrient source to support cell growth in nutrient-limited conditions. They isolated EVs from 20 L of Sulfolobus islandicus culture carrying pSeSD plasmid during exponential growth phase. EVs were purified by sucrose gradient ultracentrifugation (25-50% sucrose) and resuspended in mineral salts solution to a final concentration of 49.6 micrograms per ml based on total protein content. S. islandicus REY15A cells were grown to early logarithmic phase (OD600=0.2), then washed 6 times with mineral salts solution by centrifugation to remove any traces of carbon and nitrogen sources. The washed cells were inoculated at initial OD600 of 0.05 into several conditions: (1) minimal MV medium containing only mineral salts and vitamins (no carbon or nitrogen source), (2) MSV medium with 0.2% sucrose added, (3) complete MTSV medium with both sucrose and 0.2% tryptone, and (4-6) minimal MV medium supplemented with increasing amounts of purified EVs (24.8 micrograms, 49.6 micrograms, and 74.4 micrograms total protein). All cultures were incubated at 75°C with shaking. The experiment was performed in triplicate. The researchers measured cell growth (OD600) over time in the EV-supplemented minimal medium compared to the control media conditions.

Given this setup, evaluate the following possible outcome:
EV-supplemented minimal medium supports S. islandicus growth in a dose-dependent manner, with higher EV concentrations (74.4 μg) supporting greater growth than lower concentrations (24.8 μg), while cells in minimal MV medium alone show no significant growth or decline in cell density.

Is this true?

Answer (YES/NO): YES